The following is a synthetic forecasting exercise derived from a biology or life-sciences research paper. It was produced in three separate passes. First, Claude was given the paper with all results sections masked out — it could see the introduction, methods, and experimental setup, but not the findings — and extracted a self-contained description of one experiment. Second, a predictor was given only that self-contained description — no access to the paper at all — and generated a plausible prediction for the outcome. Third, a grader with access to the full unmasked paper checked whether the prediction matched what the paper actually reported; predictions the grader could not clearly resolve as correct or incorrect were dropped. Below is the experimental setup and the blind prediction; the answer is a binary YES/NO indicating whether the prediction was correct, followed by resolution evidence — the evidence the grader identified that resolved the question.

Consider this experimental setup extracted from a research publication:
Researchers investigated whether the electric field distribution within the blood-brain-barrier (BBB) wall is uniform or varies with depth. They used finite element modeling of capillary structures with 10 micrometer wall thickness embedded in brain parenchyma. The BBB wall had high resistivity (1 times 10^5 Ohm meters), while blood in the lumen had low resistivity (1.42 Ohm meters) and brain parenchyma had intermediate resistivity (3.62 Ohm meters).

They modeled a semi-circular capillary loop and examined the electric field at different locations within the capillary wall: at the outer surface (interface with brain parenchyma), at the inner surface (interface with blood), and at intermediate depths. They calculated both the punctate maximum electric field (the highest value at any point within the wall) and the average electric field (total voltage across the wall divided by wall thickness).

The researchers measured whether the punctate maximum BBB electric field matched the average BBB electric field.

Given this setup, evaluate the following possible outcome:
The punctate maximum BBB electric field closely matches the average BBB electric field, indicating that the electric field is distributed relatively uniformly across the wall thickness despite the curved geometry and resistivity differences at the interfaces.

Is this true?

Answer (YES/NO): NO